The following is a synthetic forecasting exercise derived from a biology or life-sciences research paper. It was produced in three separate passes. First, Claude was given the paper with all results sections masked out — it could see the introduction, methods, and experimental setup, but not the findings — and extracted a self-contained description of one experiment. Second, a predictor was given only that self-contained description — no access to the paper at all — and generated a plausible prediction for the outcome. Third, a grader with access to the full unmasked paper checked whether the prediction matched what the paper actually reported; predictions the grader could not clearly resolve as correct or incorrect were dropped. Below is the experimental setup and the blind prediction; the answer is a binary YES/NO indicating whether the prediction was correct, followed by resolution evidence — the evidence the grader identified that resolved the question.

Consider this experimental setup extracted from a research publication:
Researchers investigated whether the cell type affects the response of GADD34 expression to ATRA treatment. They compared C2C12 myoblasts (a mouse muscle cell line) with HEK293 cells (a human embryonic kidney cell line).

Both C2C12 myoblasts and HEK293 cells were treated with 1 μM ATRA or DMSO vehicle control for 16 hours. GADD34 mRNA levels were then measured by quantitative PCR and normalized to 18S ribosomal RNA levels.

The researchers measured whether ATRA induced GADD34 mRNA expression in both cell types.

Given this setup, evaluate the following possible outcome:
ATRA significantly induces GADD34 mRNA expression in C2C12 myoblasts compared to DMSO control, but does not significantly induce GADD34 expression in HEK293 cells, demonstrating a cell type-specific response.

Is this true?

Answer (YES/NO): YES